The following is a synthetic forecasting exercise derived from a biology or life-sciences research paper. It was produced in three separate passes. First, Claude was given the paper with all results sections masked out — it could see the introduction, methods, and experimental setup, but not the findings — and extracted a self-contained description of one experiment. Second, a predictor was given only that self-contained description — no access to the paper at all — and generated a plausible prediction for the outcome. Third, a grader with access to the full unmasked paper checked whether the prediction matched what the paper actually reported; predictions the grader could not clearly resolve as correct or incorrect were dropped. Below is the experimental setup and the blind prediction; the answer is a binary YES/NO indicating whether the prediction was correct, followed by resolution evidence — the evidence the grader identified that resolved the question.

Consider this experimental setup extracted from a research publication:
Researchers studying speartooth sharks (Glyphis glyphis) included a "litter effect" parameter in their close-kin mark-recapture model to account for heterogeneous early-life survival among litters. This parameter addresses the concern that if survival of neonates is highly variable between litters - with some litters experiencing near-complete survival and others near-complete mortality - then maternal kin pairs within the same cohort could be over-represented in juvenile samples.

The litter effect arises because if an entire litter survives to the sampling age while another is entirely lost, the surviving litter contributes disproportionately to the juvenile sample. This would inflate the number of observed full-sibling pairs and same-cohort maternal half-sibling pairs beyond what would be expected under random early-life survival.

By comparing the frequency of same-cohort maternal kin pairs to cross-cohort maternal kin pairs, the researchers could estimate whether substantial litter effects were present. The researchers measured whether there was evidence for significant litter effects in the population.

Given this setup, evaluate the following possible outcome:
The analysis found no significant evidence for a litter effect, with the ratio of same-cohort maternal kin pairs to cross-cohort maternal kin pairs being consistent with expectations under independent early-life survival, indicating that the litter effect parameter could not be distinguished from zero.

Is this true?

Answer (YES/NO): NO